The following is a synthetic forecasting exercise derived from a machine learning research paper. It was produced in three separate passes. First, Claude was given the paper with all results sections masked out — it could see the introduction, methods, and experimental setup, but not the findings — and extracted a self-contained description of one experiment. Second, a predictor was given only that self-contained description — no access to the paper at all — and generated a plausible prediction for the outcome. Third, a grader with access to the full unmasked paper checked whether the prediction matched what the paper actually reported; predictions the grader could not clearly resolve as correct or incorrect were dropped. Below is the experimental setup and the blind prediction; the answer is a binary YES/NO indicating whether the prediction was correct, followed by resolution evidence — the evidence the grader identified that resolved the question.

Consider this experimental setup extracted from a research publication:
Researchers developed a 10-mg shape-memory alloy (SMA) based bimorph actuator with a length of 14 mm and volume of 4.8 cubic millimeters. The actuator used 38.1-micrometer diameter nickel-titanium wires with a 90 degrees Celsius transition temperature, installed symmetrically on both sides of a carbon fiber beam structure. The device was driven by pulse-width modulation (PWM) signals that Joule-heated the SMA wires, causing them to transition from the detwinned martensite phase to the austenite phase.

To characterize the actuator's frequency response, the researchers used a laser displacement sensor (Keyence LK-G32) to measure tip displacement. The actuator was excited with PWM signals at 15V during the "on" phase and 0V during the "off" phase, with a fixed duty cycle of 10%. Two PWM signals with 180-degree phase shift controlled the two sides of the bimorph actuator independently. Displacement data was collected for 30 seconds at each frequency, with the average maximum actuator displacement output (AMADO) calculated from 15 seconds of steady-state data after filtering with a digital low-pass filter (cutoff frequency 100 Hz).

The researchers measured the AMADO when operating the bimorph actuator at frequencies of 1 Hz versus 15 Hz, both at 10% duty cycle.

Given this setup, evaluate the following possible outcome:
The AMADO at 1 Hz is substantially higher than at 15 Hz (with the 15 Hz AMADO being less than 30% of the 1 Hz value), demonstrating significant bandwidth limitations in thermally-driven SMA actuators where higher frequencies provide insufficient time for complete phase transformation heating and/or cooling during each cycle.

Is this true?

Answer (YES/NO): YES